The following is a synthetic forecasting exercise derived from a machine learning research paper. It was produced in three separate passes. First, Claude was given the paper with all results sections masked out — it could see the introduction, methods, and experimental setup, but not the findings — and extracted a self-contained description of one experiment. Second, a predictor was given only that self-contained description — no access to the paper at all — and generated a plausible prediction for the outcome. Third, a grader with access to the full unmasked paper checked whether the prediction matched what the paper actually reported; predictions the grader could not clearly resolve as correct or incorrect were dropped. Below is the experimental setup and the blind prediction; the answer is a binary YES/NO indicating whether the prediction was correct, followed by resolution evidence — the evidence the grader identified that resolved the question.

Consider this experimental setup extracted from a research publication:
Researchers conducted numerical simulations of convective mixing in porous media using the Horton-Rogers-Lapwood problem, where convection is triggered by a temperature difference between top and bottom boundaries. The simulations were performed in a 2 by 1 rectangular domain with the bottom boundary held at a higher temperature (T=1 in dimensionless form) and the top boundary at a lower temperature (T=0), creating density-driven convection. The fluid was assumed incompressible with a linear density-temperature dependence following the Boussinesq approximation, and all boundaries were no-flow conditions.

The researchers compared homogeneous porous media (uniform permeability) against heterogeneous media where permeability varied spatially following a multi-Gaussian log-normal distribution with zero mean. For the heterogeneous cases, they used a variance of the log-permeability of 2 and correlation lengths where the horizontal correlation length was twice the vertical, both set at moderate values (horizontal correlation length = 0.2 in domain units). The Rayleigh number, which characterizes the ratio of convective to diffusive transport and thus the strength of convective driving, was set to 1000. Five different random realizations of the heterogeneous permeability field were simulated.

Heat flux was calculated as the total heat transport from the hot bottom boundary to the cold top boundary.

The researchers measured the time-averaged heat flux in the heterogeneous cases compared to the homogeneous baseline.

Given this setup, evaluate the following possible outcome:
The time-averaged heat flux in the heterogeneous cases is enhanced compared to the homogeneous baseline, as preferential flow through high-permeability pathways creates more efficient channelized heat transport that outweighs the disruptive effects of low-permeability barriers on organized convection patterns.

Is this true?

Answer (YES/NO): YES